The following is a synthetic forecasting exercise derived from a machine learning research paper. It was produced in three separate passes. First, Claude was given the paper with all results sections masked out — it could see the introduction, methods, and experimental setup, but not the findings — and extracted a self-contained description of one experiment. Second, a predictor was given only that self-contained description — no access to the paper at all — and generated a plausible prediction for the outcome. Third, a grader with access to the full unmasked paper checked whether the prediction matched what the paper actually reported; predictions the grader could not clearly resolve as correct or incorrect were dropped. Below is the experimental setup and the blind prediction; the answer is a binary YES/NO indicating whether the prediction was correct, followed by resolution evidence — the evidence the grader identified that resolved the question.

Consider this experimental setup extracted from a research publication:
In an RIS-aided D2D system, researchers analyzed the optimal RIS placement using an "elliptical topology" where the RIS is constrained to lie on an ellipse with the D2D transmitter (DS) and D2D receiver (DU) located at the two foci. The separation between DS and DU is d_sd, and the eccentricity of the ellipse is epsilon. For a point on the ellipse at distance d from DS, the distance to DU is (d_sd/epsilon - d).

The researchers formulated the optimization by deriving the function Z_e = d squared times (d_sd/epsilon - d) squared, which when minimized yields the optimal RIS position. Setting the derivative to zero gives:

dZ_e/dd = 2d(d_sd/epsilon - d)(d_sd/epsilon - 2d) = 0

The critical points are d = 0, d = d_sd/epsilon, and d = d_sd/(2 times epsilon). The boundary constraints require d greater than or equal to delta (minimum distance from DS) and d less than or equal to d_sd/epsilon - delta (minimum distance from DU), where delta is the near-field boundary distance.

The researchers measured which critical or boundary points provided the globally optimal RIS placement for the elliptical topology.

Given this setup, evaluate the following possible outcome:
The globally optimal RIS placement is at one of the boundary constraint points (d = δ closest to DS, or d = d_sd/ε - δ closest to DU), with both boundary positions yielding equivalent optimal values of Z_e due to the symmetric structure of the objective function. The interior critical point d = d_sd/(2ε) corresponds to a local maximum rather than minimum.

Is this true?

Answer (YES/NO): YES